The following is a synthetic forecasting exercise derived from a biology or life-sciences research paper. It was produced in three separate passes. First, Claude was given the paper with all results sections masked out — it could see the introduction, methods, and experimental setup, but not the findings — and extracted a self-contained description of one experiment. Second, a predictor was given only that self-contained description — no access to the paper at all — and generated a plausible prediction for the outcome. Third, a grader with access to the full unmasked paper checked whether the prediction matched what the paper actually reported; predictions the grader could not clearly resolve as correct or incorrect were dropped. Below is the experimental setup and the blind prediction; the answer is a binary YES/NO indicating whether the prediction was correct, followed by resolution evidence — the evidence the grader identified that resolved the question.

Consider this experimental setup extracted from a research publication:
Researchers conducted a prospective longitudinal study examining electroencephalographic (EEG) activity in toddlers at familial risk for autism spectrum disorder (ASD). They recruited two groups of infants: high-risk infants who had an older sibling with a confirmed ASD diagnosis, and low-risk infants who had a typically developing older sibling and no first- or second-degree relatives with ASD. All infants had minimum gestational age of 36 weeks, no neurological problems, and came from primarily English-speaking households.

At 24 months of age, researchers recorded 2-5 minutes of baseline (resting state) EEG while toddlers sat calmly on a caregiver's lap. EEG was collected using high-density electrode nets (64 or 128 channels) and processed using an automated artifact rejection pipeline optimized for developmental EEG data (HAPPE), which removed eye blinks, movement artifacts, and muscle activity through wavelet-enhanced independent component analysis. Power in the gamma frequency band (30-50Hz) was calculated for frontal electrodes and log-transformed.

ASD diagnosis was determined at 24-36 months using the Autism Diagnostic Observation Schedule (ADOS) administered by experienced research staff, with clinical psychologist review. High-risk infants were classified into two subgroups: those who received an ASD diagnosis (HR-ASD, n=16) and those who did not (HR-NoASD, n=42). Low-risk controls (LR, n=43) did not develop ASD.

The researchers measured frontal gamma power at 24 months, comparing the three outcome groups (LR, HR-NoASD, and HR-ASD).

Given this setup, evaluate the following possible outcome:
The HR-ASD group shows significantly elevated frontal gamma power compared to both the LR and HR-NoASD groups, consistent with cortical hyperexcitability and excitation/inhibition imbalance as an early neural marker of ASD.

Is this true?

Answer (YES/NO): NO